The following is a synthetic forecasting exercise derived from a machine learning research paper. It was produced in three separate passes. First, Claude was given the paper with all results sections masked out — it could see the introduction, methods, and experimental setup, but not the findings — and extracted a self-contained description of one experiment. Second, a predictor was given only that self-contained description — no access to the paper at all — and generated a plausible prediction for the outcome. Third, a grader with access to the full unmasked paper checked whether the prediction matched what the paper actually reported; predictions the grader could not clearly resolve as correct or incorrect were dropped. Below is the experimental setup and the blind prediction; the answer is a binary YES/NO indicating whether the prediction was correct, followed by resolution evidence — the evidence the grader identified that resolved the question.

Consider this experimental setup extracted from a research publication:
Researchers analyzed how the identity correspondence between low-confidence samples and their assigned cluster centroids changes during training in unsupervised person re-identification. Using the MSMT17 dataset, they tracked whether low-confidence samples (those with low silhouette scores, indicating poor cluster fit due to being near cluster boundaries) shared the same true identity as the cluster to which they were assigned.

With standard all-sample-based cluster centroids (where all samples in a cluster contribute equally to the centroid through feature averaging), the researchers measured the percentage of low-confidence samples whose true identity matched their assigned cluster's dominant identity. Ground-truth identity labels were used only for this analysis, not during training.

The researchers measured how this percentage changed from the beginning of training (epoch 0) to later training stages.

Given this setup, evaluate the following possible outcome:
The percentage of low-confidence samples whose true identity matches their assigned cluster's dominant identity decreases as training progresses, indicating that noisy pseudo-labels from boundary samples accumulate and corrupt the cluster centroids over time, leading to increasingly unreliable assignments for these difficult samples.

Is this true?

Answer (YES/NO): NO